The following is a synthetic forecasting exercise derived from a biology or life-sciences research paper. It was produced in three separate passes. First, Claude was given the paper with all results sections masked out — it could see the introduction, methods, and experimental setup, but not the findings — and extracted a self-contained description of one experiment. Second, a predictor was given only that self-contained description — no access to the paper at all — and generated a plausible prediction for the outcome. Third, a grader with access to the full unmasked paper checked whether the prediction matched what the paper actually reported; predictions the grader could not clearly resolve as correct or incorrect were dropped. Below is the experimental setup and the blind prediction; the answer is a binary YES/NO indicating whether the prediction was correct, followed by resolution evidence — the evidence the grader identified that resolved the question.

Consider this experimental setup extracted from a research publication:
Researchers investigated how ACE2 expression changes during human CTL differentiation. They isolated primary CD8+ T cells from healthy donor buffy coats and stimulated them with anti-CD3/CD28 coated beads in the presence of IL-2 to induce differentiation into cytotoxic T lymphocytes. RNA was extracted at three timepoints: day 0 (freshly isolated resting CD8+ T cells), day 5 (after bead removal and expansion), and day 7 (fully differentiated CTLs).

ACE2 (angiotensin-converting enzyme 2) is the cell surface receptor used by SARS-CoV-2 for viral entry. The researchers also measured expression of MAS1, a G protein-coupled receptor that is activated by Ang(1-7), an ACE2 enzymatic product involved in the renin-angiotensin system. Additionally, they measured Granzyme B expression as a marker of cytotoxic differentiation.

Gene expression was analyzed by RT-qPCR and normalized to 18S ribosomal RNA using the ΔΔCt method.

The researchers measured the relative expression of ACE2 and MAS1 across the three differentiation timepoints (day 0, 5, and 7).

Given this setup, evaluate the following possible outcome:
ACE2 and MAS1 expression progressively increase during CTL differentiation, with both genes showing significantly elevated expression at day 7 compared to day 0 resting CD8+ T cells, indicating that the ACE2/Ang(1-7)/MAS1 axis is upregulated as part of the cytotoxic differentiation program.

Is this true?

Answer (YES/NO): NO